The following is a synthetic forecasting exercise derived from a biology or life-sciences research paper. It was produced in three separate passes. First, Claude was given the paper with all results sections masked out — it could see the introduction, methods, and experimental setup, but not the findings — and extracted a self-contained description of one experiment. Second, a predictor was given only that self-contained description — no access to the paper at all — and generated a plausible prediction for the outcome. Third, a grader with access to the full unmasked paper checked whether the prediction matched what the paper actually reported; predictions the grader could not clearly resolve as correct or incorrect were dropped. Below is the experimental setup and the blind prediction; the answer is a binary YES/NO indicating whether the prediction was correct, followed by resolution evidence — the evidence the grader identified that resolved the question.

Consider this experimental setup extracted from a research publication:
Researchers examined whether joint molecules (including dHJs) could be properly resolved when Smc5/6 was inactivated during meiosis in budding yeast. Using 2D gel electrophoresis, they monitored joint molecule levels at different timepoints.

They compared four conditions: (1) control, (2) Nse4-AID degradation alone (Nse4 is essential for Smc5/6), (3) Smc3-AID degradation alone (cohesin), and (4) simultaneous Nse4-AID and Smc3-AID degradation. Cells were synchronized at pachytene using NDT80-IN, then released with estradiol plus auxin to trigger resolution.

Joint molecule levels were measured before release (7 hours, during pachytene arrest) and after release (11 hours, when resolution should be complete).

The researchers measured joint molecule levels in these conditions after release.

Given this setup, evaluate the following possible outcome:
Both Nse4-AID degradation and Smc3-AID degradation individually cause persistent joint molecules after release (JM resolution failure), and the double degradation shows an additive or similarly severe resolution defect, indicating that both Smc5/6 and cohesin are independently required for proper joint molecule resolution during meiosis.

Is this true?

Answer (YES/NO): NO